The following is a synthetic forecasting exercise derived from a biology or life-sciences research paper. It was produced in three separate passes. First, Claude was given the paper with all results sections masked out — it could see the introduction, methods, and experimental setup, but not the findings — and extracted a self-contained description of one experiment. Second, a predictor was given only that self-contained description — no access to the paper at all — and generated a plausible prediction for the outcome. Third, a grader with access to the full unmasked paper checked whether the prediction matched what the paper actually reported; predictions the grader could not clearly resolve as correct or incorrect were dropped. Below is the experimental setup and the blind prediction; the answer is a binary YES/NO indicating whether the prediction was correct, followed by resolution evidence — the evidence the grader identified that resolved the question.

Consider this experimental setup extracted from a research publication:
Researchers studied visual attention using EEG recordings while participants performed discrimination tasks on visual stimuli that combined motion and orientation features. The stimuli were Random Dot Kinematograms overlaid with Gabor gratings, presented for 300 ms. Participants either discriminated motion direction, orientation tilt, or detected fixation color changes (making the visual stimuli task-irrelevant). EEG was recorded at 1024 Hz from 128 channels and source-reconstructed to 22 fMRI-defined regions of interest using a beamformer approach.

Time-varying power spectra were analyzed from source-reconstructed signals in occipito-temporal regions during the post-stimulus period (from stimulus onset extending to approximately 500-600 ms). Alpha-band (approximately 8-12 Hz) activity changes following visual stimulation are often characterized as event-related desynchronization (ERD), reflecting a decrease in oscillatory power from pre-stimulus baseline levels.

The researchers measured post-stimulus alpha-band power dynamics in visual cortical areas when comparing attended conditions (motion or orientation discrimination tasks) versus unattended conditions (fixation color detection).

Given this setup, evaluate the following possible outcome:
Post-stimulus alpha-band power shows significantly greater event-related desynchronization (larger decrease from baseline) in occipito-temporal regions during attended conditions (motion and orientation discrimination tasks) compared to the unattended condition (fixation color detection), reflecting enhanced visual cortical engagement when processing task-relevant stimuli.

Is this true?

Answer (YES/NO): NO